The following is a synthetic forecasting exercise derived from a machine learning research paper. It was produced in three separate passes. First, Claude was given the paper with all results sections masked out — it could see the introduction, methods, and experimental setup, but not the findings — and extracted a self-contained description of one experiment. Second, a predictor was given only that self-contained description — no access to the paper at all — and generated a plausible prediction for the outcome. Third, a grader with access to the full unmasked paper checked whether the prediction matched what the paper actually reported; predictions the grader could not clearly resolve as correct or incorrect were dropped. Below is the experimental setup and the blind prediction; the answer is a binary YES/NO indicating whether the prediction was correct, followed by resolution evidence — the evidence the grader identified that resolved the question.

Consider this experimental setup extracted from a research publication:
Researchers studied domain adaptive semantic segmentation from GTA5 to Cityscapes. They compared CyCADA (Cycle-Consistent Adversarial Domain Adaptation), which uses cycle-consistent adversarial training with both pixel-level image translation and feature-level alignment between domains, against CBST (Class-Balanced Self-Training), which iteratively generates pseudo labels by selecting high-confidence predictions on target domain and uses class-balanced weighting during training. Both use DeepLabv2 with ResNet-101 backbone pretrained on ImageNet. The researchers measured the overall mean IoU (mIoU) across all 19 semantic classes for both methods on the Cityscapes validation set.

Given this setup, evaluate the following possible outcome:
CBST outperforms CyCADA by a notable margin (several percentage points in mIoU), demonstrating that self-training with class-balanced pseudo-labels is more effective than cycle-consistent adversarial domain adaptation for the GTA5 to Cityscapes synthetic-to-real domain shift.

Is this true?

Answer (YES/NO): YES